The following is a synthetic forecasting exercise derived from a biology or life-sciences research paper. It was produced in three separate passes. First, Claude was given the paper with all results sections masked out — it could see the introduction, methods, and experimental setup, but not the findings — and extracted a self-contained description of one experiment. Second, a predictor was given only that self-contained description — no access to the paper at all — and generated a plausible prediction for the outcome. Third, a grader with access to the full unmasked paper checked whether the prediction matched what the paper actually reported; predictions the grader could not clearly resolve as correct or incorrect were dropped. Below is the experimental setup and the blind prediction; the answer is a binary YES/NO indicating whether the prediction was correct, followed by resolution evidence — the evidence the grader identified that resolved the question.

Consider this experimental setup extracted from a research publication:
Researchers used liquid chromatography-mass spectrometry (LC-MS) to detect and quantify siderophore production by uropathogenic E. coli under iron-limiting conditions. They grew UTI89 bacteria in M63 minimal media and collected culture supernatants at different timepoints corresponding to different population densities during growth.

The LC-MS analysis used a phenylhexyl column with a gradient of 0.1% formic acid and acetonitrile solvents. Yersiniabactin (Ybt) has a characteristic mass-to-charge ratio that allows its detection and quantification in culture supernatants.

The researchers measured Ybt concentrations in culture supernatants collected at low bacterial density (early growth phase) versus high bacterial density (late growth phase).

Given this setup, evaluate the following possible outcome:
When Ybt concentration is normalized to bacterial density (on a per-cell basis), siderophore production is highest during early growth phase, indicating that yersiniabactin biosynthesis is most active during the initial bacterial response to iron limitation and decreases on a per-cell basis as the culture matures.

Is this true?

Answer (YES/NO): NO